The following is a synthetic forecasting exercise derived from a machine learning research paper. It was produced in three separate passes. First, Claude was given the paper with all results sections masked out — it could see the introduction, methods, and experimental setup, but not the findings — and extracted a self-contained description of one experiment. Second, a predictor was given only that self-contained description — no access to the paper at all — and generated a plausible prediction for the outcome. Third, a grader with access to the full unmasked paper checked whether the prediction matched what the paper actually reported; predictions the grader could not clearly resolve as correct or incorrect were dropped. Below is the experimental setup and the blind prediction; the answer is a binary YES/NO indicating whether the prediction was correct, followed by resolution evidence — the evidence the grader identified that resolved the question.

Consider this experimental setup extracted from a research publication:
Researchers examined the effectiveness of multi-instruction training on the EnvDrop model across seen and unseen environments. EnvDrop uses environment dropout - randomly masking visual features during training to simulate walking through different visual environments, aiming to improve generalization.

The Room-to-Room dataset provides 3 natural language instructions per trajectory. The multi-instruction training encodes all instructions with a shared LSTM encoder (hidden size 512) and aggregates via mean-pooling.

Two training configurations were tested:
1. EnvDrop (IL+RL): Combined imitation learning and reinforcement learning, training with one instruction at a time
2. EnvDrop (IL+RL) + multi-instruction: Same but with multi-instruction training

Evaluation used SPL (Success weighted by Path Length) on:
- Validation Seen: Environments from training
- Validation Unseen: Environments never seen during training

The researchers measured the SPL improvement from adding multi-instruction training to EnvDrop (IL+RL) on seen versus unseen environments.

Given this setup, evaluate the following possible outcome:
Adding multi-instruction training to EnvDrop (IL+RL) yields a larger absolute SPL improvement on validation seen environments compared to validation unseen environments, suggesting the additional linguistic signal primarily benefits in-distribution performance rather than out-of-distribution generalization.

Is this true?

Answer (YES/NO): NO